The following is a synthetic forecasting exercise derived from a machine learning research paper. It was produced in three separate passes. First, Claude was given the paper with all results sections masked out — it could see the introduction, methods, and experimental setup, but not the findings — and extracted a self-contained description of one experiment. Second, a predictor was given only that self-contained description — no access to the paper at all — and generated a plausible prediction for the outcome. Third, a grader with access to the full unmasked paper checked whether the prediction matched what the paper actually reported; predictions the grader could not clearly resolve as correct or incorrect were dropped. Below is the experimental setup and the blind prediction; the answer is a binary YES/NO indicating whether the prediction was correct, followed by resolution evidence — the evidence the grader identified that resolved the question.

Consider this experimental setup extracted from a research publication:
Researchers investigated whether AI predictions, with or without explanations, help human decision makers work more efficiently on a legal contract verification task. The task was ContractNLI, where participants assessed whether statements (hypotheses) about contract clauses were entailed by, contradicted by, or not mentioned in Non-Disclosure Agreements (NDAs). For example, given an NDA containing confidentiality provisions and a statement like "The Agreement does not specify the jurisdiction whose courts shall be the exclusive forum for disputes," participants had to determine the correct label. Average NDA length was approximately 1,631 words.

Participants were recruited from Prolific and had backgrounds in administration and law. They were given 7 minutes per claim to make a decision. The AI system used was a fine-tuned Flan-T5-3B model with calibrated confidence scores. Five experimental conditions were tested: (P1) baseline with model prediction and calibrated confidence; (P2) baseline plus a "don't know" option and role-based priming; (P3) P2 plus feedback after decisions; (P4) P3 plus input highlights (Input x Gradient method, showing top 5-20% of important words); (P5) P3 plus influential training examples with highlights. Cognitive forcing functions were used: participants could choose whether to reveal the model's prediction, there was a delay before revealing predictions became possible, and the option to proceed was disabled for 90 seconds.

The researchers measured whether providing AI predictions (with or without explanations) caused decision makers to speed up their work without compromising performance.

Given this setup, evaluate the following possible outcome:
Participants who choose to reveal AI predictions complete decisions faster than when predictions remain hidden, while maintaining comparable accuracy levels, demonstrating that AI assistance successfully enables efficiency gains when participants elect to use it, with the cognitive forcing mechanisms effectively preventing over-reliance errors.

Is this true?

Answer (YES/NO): NO